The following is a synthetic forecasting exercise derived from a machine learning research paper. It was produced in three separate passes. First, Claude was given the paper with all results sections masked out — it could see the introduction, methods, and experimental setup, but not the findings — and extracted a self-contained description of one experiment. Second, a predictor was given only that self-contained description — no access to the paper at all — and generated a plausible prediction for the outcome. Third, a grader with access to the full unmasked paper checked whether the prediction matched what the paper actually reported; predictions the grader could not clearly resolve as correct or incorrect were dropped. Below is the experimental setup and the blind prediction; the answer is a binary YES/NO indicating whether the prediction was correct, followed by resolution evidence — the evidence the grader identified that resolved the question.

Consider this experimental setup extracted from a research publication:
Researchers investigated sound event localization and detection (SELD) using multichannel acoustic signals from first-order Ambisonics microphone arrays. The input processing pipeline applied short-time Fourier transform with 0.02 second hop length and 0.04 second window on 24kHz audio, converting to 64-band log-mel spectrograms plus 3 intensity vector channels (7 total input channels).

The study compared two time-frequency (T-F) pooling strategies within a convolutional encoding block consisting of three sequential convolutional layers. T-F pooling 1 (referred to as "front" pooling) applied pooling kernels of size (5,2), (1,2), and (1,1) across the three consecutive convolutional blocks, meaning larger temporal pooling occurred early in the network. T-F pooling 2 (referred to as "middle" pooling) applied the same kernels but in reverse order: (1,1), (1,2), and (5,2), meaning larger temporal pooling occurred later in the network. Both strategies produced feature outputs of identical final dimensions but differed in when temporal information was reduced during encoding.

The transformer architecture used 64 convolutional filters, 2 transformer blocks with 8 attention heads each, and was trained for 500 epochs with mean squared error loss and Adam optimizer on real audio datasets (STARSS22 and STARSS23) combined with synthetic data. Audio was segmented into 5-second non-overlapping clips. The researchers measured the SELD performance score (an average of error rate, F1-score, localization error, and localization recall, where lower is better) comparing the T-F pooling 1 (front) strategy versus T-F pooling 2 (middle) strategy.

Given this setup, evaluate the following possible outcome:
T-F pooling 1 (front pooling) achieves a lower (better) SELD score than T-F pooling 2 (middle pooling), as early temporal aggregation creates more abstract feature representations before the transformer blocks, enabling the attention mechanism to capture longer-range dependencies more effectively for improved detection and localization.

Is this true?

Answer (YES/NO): NO